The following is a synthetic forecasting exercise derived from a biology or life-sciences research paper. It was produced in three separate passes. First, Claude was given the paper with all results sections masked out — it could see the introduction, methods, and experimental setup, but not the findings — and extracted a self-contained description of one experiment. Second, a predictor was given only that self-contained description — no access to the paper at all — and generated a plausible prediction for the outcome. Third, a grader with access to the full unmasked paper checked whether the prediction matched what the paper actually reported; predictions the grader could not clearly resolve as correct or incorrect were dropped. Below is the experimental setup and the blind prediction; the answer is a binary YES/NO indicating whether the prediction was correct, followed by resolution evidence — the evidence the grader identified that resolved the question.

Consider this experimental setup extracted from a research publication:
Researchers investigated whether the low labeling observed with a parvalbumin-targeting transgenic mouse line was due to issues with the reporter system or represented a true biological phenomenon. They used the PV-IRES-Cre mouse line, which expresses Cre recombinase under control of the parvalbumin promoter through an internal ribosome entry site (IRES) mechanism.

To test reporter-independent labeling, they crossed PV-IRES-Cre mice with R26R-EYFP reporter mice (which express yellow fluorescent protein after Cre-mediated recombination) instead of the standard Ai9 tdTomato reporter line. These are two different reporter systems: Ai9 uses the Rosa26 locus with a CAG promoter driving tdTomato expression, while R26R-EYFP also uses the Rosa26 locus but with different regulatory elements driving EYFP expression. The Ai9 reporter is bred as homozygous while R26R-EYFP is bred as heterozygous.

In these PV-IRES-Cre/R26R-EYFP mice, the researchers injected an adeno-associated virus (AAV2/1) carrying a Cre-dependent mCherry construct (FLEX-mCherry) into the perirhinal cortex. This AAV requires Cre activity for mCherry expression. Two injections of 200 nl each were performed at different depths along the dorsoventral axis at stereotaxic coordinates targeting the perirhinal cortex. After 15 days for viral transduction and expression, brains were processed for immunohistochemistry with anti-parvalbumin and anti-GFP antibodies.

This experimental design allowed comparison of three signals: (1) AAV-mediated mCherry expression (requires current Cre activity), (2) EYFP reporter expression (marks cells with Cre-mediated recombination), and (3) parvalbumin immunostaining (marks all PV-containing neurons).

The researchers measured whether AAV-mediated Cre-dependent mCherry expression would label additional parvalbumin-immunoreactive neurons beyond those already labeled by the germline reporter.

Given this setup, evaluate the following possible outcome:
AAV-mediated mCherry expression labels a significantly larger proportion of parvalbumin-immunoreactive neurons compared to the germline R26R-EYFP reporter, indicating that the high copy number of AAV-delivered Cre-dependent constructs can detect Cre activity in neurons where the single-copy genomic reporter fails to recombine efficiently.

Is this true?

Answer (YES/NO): NO